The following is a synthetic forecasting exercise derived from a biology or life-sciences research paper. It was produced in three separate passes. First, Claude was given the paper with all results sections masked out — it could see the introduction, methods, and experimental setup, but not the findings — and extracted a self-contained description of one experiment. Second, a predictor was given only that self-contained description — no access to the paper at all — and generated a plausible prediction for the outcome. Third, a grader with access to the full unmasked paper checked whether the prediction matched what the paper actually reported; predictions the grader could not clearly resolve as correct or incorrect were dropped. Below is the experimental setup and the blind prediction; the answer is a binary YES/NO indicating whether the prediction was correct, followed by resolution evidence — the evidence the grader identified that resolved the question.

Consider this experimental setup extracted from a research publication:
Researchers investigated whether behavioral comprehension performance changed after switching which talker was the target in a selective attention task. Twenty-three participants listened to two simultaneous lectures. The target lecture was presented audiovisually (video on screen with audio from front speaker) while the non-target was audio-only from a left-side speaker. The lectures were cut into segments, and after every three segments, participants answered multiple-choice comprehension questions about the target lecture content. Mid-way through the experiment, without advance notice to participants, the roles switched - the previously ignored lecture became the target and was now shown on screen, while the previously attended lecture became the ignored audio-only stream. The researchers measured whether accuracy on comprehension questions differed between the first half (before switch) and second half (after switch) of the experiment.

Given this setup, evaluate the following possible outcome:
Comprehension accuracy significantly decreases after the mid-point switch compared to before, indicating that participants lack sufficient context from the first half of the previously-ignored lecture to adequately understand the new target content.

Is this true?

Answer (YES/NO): NO